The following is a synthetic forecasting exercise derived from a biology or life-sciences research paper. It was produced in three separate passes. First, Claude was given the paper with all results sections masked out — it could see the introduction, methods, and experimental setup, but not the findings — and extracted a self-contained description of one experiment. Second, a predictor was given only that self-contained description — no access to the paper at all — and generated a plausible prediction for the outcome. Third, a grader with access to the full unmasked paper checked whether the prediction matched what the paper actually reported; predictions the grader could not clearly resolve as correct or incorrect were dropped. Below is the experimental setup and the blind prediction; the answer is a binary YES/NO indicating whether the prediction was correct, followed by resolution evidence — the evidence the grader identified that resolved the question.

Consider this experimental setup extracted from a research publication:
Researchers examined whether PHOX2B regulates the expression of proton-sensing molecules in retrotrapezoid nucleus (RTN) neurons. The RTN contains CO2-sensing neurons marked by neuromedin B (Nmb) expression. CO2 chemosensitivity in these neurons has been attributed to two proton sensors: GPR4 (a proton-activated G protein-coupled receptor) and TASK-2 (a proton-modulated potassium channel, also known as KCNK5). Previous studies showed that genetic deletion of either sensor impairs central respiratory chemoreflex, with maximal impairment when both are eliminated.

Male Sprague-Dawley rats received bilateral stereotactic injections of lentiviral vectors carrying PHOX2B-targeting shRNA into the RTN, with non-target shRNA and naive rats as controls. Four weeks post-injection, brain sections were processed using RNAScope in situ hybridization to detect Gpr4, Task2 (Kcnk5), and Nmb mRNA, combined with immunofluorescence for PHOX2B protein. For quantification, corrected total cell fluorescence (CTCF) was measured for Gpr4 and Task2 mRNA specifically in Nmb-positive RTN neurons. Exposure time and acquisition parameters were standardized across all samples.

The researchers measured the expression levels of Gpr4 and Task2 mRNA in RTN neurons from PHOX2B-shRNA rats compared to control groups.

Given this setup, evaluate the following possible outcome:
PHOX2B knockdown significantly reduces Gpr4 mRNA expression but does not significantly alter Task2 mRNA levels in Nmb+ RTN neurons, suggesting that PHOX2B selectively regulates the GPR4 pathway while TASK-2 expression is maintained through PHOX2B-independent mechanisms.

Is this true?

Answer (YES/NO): NO